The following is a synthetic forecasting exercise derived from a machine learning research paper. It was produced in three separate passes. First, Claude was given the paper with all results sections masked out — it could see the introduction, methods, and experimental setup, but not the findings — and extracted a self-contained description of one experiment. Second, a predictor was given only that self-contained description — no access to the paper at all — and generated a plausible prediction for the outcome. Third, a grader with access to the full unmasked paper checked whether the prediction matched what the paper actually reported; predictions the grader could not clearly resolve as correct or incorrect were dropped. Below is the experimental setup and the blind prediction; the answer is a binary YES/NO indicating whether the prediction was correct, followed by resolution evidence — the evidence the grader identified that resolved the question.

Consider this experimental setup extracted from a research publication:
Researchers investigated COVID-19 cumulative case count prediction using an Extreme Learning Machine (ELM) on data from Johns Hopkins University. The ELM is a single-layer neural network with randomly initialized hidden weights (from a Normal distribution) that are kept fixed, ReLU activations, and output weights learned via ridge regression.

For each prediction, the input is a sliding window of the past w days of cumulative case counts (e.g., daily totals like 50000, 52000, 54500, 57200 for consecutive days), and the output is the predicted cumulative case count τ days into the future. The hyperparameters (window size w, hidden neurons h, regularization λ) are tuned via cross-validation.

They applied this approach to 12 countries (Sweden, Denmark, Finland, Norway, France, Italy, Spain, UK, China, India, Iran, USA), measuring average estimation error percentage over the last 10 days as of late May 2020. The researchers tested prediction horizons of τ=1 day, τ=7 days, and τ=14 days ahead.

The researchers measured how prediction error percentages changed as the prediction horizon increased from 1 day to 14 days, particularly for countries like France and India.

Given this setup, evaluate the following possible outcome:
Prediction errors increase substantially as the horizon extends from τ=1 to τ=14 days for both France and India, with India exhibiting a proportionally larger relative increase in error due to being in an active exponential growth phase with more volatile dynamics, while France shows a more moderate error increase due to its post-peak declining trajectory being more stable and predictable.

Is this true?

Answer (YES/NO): NO